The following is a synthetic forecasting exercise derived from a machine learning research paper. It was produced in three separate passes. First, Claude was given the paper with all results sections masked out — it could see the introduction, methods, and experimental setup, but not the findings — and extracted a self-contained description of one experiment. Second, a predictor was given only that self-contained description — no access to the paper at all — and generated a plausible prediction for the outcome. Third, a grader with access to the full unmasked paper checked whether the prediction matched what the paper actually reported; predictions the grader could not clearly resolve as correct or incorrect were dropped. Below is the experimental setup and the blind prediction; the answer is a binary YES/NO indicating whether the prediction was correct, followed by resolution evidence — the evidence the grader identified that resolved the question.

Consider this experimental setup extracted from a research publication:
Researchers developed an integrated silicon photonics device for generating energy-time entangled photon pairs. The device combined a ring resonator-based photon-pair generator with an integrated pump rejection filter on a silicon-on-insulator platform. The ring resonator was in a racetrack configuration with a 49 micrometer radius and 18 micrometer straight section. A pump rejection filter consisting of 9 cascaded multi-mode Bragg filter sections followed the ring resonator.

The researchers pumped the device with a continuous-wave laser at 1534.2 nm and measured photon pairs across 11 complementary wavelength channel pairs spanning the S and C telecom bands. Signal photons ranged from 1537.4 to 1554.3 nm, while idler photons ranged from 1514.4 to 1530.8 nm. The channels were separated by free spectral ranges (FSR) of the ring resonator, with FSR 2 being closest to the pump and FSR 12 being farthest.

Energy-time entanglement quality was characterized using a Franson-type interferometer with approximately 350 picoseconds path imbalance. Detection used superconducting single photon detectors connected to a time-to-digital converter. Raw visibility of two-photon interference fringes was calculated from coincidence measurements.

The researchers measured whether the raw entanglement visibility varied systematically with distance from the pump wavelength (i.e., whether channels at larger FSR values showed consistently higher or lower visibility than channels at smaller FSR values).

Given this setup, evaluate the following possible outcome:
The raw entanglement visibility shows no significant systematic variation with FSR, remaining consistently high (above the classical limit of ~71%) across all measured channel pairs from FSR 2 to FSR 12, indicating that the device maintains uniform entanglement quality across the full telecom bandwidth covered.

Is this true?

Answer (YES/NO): YES